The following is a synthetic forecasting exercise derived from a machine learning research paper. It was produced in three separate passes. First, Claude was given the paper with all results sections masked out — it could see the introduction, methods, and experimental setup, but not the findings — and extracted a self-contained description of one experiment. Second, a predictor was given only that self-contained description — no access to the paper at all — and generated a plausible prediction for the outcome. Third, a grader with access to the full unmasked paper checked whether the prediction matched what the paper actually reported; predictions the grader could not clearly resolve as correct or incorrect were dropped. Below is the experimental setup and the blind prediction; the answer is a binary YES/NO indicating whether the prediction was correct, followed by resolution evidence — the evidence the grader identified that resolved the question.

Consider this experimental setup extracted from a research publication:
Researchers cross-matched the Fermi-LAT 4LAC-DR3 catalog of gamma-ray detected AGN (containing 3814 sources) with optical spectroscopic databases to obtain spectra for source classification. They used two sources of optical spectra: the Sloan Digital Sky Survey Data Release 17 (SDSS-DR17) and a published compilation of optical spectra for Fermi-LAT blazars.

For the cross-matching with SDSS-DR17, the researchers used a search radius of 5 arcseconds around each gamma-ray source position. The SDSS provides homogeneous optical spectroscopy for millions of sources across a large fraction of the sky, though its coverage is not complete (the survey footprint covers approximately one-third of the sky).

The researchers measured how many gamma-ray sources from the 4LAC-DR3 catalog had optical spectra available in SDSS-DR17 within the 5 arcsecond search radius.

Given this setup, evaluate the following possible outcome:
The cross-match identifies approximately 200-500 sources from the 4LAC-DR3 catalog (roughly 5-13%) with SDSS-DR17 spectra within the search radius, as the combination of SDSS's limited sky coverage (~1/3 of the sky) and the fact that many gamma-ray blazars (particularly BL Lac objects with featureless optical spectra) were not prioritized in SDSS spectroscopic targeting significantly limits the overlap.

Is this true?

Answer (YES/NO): NO